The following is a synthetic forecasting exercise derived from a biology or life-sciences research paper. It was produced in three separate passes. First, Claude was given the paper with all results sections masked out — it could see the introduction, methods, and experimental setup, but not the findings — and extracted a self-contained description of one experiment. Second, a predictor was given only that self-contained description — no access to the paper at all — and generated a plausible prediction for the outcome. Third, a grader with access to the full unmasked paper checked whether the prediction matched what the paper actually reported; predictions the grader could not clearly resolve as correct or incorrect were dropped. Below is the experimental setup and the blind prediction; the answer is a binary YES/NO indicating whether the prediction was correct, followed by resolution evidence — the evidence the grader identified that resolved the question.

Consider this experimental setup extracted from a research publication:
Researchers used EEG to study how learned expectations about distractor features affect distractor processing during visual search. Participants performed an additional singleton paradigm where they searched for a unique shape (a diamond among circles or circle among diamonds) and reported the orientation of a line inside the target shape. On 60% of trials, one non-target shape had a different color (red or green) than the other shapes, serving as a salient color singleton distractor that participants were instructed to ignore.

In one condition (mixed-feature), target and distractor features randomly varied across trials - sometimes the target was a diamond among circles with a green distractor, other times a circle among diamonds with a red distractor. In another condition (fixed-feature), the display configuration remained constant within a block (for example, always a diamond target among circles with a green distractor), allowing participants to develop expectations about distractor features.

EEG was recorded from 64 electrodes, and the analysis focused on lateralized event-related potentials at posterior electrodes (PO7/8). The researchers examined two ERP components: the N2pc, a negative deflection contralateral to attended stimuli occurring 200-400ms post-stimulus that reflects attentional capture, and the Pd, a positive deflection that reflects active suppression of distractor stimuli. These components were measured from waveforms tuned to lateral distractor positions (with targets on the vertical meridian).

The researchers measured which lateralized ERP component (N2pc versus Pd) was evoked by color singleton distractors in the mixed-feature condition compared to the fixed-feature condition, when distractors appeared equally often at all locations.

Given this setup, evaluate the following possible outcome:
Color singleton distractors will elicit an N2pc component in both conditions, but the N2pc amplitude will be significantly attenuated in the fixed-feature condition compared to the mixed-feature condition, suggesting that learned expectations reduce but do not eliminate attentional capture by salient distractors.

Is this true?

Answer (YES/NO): NO